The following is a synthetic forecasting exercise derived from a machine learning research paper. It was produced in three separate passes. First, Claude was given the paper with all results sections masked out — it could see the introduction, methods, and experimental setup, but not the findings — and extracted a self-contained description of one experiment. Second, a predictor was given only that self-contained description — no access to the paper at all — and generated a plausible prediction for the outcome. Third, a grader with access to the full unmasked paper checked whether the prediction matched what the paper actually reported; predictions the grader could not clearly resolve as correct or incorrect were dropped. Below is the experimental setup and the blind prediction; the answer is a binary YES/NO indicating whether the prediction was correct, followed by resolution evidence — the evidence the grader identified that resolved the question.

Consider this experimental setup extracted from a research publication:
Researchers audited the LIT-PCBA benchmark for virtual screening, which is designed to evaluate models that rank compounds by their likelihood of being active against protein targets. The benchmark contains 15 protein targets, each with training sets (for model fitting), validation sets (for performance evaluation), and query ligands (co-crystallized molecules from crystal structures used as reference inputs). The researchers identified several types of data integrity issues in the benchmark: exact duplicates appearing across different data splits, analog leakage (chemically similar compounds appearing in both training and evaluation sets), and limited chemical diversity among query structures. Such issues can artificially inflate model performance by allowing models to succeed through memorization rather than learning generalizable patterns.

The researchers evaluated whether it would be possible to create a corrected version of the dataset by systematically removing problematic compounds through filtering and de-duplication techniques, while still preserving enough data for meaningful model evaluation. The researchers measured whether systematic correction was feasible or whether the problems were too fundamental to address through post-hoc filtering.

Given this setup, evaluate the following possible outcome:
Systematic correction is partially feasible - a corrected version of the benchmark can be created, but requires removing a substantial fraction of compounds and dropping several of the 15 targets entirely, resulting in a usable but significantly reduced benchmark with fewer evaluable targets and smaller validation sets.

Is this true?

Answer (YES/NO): NO